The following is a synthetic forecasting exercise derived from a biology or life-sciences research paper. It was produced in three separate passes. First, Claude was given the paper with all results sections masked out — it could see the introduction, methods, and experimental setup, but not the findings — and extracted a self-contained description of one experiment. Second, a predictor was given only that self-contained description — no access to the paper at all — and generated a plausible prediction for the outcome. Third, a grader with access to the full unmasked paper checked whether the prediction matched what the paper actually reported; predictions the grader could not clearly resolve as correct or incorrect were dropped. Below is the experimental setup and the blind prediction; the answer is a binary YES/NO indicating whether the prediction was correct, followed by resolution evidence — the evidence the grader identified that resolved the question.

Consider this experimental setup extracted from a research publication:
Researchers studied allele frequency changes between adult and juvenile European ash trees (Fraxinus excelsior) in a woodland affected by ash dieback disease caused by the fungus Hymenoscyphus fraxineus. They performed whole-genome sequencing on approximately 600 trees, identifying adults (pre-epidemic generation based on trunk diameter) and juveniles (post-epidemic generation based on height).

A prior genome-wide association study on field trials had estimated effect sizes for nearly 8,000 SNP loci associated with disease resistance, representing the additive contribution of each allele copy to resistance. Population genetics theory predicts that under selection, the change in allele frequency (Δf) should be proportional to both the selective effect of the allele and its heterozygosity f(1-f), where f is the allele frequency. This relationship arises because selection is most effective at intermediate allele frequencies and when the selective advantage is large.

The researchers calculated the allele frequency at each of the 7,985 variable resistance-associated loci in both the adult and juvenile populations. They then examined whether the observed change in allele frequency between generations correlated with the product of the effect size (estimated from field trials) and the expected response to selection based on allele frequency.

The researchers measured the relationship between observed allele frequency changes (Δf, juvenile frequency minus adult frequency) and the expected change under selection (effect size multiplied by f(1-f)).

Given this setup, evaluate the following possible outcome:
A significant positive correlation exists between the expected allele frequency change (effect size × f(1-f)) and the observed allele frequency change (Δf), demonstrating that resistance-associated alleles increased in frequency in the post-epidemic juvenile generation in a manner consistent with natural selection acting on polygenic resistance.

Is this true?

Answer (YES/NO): YES